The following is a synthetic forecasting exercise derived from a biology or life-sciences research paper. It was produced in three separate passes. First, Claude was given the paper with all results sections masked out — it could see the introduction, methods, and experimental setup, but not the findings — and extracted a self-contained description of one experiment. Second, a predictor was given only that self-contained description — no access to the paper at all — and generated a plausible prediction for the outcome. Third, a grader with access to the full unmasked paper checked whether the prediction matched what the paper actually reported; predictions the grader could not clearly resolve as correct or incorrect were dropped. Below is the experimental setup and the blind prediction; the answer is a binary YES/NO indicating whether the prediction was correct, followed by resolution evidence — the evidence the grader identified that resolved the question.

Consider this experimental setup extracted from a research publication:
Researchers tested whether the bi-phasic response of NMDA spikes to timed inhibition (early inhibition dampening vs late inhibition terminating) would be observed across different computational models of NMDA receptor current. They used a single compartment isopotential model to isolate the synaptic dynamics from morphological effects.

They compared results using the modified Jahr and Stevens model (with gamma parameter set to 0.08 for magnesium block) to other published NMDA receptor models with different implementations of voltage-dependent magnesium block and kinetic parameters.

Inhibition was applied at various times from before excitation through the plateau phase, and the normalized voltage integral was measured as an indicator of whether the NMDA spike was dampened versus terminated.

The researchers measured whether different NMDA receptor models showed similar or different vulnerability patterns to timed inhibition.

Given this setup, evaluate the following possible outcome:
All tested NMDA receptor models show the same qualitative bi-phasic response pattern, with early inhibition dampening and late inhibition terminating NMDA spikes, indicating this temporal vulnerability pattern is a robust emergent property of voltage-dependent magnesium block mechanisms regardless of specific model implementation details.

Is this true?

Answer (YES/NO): YES